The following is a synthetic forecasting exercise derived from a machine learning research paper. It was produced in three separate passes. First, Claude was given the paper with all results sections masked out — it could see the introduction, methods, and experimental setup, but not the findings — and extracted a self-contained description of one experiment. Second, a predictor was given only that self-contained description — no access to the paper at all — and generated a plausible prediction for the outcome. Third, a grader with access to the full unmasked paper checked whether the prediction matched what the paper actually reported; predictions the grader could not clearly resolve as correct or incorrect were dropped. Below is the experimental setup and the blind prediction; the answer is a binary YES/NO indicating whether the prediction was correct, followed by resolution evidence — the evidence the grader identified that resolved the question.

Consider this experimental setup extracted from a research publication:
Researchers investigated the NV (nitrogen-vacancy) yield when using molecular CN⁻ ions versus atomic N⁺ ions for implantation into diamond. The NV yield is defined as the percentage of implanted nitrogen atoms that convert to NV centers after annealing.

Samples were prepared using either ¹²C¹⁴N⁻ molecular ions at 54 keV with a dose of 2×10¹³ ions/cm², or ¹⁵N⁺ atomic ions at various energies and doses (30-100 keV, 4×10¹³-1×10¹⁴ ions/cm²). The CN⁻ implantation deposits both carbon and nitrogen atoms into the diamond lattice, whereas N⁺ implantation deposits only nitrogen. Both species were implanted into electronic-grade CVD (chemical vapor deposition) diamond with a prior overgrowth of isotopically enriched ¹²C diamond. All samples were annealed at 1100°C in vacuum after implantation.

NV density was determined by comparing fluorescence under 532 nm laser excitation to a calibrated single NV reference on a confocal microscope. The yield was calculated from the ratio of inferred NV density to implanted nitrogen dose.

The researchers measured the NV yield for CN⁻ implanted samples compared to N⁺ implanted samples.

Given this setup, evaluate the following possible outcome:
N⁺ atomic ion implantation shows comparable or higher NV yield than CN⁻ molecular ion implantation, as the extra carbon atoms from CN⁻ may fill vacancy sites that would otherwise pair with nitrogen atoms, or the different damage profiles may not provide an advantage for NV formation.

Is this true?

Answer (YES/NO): YES